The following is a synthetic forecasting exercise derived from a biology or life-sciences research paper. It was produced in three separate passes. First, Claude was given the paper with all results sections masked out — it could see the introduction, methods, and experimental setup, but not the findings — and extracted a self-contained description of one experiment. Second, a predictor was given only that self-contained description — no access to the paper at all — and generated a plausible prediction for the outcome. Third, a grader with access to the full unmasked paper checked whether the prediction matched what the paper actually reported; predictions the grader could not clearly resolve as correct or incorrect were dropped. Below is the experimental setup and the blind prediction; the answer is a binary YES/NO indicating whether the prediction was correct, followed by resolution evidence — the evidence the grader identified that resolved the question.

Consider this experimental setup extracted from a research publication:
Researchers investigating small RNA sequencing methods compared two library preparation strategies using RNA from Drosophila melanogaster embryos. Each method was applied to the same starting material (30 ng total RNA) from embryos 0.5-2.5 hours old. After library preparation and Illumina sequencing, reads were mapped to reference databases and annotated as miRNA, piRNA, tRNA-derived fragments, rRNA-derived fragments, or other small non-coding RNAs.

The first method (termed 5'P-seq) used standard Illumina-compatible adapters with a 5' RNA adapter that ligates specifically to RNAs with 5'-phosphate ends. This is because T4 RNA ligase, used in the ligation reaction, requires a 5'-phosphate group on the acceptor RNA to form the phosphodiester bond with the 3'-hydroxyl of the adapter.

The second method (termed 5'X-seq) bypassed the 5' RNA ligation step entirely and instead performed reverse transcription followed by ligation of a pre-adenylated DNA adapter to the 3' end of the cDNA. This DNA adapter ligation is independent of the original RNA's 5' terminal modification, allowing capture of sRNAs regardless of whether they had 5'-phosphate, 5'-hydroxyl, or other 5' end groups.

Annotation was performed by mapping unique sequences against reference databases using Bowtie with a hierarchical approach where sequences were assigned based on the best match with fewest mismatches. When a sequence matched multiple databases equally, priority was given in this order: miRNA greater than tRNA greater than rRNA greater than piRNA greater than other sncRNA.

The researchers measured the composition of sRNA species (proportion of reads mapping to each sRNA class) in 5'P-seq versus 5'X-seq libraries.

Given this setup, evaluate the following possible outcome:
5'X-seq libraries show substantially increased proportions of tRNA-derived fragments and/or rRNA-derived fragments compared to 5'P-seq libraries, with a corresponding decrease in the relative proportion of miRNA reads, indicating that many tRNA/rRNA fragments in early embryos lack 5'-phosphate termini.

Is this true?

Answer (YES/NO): YES